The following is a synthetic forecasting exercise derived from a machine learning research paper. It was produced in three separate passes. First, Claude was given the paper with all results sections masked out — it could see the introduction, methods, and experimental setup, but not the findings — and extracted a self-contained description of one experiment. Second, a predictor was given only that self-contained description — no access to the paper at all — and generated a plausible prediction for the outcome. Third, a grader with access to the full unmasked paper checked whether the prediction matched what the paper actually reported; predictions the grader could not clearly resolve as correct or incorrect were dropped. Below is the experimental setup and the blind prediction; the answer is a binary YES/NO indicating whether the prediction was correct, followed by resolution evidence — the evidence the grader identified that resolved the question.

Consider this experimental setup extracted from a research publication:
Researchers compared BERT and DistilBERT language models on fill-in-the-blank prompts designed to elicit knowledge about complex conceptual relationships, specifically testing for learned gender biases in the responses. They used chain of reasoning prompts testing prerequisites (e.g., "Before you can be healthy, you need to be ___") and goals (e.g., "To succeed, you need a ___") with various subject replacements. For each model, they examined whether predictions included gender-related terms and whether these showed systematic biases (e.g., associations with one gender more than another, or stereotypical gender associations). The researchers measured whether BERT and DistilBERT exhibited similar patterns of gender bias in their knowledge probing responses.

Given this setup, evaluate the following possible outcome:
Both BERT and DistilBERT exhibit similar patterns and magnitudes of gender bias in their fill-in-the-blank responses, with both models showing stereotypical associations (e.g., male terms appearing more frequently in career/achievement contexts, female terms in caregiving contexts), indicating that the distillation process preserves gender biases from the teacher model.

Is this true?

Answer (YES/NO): NO